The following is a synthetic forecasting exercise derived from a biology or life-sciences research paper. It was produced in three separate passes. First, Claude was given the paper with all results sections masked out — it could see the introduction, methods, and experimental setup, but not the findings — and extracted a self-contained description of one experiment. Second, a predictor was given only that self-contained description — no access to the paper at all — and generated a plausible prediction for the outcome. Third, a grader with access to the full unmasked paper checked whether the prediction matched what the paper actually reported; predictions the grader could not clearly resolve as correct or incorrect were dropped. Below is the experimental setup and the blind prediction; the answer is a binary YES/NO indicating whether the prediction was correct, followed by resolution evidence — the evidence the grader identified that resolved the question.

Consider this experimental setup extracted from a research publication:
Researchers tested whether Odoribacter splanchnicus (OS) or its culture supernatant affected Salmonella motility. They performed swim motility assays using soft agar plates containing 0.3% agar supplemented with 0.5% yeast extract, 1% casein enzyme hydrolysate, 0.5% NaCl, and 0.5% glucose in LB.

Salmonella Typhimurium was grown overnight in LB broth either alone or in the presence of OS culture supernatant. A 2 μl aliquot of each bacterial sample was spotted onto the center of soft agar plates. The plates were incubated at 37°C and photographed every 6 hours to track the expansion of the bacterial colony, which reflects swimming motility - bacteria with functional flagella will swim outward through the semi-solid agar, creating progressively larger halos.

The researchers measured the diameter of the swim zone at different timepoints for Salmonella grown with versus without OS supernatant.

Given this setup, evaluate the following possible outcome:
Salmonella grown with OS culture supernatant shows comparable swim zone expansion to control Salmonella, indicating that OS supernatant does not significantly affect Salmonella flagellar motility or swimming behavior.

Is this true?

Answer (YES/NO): NO